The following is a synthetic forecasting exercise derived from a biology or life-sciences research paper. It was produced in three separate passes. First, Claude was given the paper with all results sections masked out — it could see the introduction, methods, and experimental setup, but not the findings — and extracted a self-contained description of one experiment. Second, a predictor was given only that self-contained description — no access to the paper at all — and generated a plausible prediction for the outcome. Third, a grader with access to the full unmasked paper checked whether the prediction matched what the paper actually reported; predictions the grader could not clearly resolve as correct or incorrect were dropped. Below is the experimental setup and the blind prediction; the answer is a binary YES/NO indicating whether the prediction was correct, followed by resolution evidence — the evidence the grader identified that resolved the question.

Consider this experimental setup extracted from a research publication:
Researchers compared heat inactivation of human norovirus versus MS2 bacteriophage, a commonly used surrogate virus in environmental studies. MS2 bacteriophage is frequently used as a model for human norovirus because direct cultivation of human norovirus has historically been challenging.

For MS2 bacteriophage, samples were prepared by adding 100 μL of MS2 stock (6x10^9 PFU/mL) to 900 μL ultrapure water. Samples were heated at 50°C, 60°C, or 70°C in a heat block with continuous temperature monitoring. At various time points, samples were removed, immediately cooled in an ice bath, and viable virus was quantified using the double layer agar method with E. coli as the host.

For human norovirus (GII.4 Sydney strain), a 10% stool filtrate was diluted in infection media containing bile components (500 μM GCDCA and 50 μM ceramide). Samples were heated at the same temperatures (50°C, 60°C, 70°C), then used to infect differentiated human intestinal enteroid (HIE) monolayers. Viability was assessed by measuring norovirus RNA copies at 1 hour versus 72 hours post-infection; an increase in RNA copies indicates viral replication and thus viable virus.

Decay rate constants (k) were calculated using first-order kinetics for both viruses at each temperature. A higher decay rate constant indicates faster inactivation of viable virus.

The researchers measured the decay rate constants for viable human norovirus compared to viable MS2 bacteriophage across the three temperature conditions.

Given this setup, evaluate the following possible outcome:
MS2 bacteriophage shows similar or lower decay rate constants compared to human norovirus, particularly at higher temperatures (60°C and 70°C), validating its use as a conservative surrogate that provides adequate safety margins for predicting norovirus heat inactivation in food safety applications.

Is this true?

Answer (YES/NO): YES